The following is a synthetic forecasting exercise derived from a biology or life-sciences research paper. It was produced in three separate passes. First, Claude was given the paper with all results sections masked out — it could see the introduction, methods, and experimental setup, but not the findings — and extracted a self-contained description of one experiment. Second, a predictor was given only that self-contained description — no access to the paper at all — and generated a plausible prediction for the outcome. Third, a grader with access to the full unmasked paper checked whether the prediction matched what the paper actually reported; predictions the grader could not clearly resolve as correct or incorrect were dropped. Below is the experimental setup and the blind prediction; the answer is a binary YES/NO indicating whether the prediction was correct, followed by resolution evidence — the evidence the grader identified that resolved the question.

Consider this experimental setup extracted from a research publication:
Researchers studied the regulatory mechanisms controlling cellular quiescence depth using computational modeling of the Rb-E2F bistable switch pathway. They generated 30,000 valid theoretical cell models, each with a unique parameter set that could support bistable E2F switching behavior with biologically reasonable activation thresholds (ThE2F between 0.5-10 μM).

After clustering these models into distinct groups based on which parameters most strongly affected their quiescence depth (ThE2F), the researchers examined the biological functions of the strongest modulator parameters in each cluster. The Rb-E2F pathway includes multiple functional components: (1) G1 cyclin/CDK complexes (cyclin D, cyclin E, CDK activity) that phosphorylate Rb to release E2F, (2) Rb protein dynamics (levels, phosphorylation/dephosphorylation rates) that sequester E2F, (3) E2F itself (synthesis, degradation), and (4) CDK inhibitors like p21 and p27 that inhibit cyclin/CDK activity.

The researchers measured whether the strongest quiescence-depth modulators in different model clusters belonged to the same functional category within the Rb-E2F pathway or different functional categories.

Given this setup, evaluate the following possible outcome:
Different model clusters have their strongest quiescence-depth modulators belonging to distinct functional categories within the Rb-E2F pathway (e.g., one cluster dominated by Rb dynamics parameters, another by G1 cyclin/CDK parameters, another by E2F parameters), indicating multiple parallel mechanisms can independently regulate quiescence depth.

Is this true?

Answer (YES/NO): YES